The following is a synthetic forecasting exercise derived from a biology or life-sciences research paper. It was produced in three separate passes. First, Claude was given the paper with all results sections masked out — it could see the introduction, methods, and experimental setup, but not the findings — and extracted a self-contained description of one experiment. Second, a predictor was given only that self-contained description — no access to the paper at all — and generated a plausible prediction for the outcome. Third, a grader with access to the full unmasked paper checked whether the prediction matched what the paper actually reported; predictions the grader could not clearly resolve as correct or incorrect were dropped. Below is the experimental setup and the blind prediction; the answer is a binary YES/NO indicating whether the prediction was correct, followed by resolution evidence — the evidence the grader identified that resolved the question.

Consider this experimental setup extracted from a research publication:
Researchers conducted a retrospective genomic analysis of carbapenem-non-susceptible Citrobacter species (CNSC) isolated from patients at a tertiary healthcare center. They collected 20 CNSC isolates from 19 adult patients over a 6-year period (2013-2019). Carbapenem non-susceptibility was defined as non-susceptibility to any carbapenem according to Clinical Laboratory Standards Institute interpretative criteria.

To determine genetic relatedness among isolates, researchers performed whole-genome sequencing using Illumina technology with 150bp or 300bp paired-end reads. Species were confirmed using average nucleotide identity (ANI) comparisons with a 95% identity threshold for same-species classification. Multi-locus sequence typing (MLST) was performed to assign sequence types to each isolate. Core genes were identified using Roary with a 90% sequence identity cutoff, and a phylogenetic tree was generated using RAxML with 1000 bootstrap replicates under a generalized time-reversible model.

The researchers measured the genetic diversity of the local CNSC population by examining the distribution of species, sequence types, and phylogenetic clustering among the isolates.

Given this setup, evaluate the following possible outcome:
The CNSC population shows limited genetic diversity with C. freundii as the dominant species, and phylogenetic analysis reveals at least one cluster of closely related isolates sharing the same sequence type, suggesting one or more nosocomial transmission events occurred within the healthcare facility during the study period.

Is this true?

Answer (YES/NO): NO